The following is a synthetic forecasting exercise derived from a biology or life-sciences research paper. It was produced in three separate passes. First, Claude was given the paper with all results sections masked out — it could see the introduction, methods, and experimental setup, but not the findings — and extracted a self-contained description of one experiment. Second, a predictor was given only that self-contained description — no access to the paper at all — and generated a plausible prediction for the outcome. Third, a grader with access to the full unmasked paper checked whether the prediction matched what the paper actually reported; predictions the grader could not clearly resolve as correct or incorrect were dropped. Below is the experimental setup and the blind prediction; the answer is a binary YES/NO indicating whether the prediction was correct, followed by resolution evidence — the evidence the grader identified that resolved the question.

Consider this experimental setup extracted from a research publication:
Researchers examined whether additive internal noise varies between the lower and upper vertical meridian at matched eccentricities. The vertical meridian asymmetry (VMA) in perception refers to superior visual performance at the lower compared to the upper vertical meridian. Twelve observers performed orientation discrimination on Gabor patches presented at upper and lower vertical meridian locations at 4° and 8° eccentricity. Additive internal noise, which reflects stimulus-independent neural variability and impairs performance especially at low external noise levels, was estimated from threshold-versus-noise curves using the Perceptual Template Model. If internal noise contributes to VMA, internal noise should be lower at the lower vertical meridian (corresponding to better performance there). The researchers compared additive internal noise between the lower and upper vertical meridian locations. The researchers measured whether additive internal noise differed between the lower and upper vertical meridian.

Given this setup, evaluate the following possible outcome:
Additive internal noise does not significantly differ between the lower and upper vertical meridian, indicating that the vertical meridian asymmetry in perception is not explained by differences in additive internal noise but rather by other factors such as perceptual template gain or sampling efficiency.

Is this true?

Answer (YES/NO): YES